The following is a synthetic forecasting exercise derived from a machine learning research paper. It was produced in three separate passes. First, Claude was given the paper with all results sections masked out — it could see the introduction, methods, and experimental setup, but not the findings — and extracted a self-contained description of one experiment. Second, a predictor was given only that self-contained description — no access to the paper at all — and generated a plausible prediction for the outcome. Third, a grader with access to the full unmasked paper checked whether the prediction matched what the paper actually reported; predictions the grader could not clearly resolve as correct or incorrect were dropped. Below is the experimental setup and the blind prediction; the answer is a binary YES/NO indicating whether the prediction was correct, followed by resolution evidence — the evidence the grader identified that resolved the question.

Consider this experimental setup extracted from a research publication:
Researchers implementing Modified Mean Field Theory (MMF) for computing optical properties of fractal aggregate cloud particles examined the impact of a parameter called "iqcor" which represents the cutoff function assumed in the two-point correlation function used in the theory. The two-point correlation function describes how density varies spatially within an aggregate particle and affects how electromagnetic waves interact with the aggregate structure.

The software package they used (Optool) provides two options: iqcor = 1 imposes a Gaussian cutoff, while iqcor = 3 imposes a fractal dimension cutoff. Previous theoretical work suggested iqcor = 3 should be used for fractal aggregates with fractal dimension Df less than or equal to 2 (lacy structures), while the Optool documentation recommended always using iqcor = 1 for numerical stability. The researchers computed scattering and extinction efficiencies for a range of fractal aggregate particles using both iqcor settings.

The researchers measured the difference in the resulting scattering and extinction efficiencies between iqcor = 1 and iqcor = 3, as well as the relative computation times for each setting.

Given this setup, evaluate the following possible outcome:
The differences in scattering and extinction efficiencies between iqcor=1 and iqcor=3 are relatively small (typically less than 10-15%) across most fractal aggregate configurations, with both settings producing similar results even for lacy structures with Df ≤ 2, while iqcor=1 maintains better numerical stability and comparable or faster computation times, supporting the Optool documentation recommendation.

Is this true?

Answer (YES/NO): YES